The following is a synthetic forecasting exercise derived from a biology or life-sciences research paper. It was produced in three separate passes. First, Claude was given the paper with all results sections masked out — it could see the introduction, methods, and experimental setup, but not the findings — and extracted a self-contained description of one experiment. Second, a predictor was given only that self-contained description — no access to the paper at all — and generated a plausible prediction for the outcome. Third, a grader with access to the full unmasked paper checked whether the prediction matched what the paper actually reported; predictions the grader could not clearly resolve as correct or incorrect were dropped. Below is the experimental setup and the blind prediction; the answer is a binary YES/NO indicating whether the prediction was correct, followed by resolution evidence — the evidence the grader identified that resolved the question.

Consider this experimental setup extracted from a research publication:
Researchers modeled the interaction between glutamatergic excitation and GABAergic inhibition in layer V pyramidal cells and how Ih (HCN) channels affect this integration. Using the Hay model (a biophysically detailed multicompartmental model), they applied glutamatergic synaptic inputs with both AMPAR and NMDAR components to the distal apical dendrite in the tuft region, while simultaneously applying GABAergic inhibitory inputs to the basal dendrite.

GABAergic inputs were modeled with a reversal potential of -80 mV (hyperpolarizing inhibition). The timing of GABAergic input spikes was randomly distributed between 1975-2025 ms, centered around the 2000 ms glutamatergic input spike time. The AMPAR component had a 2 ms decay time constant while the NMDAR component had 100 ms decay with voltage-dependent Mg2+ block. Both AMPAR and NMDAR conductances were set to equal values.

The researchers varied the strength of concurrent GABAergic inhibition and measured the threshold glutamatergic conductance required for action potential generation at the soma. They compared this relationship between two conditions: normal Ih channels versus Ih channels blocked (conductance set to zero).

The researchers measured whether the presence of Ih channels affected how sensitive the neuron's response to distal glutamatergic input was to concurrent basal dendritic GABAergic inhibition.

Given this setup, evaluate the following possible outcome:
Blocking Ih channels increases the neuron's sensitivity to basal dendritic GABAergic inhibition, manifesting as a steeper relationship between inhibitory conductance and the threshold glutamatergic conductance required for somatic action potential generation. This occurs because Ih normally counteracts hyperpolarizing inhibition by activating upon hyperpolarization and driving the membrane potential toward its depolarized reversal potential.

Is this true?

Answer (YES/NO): NO